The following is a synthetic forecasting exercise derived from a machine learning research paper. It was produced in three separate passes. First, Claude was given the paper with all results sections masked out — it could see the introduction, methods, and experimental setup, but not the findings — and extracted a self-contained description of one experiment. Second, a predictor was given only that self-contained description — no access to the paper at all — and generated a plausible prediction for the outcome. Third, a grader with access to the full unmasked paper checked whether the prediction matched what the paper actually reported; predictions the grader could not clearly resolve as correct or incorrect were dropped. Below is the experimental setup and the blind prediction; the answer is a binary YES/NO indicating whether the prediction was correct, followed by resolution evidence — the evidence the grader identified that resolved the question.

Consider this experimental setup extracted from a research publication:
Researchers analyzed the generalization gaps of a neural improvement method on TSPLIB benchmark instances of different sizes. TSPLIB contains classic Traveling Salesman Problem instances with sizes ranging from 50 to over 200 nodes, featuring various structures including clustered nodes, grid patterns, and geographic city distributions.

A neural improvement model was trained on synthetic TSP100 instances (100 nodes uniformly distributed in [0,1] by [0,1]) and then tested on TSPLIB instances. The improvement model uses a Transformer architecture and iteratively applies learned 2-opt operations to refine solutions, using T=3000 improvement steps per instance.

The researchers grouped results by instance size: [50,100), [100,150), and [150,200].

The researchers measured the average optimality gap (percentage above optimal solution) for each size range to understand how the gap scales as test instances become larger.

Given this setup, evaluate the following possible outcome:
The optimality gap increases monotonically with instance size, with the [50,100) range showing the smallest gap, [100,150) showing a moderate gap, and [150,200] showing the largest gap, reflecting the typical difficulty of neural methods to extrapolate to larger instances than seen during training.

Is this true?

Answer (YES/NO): YES